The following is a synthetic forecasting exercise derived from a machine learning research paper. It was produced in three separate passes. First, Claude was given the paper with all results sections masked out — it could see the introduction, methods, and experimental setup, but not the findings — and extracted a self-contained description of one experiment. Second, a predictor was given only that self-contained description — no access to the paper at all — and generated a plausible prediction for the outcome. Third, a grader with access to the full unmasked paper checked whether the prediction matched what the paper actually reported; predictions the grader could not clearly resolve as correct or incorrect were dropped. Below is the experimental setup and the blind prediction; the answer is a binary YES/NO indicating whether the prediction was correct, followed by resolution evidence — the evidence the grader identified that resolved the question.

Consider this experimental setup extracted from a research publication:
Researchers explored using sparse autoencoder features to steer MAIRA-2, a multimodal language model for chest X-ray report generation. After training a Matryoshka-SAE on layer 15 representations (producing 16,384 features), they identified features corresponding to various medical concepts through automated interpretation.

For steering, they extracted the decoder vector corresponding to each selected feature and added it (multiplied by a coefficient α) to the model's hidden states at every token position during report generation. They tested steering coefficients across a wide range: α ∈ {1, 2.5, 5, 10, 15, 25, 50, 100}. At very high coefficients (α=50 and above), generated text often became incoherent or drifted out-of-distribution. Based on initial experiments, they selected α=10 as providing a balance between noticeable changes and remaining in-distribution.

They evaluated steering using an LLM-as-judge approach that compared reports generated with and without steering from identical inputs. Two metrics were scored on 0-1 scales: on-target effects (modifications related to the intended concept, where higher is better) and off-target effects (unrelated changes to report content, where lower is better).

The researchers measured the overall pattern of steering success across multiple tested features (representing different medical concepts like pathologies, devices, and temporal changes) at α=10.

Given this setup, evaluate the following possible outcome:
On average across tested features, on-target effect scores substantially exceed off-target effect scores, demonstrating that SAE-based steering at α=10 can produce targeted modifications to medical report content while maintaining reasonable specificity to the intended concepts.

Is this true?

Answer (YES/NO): NO